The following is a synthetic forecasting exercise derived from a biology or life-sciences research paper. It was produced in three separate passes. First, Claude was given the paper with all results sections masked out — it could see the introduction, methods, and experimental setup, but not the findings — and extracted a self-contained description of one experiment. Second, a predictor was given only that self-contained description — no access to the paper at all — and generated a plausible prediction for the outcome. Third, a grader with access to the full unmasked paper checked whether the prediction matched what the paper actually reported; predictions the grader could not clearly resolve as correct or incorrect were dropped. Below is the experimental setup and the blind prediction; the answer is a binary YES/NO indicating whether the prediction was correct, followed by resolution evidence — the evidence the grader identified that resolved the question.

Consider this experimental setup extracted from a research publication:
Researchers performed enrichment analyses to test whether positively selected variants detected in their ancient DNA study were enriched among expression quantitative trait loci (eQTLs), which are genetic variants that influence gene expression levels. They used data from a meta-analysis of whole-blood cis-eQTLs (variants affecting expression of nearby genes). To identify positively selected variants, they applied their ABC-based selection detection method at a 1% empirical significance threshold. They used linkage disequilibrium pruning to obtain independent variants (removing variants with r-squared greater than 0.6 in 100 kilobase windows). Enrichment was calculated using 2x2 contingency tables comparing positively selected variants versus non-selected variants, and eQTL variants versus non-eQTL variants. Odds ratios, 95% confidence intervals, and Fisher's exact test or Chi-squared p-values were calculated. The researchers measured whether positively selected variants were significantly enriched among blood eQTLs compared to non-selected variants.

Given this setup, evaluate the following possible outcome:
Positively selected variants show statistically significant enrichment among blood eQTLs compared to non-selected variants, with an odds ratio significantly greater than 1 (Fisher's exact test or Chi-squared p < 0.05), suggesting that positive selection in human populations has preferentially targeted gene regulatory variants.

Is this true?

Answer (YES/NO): YES